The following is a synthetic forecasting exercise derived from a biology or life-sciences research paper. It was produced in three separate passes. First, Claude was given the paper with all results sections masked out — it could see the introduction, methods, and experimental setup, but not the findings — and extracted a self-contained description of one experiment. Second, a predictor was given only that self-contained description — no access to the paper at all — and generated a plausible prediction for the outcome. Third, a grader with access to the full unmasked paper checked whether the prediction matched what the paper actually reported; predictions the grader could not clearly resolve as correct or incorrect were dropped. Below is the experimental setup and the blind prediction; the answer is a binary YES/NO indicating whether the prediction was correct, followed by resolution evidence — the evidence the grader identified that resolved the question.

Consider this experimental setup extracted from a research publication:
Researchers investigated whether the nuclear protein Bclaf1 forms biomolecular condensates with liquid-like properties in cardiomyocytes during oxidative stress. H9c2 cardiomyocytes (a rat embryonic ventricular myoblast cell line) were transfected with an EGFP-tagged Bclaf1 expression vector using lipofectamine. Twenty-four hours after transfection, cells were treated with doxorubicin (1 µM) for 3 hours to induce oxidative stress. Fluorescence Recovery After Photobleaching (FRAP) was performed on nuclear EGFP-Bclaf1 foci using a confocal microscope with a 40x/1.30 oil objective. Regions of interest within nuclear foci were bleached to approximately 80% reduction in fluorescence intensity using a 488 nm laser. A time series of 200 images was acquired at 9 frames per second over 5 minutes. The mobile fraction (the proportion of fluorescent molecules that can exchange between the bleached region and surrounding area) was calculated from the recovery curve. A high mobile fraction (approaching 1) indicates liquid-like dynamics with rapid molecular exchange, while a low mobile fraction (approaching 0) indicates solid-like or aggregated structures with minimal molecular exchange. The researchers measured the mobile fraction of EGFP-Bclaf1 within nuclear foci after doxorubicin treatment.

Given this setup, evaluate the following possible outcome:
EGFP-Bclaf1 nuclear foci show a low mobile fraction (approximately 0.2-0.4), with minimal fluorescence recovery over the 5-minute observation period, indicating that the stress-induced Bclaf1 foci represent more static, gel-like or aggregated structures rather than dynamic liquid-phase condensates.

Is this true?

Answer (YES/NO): NO